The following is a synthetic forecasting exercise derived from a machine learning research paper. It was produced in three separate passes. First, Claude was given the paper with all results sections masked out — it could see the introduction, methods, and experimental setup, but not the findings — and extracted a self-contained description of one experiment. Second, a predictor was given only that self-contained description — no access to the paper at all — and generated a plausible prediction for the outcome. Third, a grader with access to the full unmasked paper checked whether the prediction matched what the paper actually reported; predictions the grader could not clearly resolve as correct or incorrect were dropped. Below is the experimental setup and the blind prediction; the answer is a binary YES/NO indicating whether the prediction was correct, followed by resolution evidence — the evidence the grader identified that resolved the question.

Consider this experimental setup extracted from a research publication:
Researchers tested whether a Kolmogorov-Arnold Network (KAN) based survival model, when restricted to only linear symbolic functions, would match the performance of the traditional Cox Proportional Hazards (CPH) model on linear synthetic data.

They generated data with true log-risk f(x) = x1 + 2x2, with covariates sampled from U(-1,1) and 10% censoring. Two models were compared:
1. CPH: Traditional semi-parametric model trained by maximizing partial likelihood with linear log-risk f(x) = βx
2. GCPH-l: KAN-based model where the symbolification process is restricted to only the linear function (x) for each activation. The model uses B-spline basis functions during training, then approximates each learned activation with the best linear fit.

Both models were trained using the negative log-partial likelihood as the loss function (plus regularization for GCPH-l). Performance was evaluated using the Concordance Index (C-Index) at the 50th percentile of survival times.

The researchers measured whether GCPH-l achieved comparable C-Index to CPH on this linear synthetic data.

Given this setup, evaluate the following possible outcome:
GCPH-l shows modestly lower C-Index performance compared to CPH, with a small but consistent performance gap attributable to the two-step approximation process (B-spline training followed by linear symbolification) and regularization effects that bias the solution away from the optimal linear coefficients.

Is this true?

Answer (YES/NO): NO